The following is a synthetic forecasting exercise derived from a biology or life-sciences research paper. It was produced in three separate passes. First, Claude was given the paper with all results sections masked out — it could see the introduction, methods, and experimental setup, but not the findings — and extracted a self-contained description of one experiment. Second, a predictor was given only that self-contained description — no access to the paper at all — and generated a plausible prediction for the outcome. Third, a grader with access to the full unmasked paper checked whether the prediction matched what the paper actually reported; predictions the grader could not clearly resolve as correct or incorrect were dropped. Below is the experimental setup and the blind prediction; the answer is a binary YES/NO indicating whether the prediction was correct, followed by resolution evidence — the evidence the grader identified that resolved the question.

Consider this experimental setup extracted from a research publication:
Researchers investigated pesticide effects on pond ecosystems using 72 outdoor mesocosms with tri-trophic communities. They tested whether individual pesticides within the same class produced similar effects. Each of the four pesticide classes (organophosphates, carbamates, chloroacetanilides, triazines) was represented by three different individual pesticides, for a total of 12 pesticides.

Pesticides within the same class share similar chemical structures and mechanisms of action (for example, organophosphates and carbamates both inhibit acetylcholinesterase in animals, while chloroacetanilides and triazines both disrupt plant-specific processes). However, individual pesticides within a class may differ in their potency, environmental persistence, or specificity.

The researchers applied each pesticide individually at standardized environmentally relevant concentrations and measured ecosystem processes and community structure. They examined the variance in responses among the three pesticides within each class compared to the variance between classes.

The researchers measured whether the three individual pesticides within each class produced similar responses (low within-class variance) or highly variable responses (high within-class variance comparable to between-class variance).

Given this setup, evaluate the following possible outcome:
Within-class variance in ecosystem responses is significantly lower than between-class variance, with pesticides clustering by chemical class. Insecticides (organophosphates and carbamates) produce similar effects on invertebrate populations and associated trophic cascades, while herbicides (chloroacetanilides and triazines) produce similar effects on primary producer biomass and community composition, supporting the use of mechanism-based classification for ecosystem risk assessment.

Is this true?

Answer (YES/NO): NO